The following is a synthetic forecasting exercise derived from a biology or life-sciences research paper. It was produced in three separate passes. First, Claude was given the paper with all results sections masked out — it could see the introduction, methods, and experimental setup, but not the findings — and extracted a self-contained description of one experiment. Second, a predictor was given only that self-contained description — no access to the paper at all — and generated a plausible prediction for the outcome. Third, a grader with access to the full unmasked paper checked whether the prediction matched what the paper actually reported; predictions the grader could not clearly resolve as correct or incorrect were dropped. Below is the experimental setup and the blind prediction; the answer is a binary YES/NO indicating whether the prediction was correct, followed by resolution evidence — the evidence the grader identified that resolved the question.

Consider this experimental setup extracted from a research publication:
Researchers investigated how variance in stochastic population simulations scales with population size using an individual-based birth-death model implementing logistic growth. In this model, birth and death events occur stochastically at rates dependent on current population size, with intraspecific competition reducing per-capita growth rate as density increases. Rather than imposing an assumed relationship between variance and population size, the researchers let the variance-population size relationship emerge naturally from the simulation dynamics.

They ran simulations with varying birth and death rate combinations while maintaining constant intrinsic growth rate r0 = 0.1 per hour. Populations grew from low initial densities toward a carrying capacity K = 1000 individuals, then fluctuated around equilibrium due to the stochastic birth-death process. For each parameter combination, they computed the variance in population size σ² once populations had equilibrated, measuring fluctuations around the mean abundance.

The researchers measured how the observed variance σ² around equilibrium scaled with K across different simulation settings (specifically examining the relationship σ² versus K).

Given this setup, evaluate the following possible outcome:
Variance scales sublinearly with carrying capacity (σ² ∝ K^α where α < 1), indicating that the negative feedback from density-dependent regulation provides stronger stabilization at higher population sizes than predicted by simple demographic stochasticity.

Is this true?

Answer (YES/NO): NO